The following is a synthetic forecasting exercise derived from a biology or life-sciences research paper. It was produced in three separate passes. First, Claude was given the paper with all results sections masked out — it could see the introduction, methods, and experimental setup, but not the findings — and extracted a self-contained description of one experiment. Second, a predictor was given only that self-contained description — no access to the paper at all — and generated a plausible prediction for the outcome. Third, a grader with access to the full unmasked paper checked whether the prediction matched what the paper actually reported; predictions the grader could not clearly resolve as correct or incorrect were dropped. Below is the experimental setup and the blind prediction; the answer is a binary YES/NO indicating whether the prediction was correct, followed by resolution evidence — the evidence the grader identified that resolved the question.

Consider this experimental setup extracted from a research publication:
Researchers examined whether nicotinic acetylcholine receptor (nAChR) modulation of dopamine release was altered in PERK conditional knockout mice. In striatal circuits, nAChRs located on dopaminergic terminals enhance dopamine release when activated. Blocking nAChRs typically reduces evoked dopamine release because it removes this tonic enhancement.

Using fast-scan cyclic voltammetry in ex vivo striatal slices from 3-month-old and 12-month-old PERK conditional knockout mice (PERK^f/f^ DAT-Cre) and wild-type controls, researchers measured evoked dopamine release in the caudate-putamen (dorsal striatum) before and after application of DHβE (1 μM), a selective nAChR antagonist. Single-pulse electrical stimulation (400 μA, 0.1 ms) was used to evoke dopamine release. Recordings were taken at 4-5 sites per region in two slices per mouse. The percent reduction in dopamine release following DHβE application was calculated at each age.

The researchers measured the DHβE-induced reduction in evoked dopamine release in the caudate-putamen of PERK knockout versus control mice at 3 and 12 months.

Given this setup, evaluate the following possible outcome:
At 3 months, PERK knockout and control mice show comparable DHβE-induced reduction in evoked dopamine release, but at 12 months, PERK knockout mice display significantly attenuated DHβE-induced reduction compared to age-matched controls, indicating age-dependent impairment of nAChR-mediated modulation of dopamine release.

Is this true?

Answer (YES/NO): NO